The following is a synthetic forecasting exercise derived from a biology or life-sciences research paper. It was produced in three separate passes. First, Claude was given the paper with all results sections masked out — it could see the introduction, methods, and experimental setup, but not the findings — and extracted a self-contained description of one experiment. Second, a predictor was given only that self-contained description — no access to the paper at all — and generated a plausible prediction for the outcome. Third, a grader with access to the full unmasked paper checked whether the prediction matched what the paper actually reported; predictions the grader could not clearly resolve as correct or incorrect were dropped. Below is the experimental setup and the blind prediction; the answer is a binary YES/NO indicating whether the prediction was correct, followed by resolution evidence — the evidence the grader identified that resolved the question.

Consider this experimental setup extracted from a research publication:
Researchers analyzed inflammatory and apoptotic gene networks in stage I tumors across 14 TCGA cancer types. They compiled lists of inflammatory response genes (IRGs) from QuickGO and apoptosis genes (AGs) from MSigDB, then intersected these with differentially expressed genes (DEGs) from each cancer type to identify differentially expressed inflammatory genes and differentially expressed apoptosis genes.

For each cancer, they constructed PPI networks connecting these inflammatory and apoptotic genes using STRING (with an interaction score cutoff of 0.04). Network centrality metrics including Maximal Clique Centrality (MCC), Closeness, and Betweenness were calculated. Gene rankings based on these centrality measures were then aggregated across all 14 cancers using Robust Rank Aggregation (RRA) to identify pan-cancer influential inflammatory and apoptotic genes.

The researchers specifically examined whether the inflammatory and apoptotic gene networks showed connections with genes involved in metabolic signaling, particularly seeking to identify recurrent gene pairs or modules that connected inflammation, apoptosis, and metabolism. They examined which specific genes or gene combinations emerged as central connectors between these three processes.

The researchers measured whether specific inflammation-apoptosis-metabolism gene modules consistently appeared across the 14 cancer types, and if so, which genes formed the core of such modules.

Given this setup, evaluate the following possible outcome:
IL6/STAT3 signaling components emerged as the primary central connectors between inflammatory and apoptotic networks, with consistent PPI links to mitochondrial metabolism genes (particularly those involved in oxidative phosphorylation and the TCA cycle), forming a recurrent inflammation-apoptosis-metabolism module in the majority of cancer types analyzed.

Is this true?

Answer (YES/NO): NO